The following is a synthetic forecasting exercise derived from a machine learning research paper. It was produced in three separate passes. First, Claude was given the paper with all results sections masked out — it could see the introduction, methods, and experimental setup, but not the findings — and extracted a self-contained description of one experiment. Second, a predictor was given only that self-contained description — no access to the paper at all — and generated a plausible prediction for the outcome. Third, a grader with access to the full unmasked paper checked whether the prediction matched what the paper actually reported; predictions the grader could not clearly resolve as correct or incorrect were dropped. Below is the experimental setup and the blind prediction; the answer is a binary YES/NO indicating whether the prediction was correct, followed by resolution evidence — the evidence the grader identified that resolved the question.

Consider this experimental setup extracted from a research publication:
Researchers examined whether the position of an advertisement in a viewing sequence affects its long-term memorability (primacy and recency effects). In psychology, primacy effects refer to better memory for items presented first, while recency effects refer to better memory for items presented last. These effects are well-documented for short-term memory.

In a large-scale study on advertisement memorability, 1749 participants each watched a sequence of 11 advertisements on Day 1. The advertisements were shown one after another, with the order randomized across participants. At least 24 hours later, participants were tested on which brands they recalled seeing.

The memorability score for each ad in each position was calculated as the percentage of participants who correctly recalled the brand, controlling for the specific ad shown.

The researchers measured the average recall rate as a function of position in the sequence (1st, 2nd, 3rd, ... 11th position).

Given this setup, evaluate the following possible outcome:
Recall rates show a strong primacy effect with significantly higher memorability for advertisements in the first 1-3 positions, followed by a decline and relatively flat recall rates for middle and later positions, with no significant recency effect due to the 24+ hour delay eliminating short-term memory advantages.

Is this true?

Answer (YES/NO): NO